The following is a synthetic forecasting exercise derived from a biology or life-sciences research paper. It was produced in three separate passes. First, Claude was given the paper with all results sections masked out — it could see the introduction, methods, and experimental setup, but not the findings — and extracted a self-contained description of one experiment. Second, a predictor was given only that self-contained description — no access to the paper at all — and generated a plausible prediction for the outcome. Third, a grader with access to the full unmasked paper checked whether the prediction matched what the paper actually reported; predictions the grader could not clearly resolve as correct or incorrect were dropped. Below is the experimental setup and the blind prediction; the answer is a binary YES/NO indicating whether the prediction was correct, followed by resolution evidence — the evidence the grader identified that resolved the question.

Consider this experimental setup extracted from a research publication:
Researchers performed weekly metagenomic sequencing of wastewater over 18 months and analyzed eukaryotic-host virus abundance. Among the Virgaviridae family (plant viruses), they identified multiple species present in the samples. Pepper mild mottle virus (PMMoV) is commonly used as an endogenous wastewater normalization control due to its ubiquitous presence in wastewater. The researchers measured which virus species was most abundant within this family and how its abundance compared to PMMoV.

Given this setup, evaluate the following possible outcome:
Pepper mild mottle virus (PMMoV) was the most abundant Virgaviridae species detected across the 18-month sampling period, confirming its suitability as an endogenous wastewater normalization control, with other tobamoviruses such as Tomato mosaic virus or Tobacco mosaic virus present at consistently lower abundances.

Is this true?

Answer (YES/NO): NO